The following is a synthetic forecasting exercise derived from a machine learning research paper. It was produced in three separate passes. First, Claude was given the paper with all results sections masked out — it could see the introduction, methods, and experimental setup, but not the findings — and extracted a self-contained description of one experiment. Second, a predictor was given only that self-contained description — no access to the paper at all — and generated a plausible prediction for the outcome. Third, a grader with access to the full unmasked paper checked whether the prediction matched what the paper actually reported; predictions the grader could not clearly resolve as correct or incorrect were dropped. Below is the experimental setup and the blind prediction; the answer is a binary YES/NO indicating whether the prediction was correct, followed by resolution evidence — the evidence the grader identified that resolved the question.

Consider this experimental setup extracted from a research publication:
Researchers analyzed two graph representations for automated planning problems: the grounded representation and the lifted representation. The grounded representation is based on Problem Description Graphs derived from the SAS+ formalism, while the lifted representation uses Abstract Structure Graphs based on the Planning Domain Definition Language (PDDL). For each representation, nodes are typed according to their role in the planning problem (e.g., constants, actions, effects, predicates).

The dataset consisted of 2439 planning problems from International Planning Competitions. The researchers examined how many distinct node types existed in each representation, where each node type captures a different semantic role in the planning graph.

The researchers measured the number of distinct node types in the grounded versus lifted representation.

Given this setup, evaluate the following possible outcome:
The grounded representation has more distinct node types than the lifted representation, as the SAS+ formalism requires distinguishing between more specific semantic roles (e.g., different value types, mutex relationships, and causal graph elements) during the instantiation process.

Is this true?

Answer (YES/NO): NO